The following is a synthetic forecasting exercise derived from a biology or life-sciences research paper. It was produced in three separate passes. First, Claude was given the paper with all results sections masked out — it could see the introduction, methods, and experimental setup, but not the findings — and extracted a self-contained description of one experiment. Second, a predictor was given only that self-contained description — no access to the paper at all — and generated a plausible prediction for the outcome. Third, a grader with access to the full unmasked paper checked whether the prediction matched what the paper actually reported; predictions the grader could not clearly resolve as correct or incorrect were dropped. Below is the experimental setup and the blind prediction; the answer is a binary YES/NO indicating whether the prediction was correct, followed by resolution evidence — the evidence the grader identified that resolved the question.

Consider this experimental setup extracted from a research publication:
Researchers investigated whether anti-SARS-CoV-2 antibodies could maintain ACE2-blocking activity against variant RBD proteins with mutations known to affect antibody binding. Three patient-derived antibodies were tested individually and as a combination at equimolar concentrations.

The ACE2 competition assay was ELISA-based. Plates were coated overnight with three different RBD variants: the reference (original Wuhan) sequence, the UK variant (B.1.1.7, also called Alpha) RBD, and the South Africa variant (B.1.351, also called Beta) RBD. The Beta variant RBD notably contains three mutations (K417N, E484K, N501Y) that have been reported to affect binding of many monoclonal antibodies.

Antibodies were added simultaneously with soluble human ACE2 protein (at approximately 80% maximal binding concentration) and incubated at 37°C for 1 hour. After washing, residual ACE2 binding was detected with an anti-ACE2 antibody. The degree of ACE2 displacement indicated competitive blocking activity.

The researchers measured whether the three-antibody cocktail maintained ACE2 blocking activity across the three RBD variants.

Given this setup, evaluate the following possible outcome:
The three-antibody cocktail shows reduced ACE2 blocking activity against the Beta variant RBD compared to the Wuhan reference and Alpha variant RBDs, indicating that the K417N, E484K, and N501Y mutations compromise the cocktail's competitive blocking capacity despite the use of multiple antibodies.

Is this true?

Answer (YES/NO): NO